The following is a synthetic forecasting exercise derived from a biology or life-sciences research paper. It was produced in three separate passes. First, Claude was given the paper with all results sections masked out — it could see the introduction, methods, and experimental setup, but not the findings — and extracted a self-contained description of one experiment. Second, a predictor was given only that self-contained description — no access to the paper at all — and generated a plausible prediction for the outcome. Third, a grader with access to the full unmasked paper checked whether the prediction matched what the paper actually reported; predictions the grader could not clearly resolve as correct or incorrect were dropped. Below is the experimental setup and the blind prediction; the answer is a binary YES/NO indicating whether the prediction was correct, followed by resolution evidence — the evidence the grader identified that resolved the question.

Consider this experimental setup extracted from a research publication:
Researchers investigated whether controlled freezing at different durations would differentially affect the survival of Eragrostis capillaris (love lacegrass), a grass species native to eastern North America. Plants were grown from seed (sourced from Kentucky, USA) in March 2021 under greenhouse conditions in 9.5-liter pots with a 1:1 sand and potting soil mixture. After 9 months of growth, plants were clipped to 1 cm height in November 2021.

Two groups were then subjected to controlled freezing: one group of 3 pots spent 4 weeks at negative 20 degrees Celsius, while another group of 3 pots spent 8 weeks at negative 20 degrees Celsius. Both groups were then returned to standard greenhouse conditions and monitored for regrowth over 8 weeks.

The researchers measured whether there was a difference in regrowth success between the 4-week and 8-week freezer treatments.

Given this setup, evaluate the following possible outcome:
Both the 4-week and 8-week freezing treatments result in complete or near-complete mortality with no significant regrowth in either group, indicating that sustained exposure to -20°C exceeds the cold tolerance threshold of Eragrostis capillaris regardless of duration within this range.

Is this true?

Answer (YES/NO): YES